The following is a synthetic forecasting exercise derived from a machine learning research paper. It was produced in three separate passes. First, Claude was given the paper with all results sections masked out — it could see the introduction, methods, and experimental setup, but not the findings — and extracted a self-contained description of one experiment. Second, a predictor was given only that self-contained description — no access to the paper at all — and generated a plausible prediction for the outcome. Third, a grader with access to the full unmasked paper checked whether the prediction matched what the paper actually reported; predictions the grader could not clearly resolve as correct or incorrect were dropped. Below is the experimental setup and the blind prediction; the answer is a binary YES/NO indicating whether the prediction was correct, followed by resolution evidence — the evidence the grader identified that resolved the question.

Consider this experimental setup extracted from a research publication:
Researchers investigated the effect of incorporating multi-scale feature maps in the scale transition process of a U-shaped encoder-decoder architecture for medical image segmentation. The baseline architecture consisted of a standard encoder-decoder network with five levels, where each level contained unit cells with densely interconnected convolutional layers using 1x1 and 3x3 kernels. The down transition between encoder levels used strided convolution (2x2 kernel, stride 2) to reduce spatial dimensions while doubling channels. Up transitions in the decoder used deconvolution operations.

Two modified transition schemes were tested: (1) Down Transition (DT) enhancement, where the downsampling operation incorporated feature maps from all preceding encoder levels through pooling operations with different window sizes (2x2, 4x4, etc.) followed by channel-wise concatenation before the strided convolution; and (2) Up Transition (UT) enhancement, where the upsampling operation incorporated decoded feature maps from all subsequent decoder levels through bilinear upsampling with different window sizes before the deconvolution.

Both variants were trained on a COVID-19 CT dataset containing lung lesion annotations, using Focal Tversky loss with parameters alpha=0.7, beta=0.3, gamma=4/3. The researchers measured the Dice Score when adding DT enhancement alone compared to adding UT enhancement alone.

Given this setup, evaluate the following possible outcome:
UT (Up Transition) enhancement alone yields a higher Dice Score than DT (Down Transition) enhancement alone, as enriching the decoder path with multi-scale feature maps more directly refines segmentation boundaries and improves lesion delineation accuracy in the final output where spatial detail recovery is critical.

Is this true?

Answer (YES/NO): NO